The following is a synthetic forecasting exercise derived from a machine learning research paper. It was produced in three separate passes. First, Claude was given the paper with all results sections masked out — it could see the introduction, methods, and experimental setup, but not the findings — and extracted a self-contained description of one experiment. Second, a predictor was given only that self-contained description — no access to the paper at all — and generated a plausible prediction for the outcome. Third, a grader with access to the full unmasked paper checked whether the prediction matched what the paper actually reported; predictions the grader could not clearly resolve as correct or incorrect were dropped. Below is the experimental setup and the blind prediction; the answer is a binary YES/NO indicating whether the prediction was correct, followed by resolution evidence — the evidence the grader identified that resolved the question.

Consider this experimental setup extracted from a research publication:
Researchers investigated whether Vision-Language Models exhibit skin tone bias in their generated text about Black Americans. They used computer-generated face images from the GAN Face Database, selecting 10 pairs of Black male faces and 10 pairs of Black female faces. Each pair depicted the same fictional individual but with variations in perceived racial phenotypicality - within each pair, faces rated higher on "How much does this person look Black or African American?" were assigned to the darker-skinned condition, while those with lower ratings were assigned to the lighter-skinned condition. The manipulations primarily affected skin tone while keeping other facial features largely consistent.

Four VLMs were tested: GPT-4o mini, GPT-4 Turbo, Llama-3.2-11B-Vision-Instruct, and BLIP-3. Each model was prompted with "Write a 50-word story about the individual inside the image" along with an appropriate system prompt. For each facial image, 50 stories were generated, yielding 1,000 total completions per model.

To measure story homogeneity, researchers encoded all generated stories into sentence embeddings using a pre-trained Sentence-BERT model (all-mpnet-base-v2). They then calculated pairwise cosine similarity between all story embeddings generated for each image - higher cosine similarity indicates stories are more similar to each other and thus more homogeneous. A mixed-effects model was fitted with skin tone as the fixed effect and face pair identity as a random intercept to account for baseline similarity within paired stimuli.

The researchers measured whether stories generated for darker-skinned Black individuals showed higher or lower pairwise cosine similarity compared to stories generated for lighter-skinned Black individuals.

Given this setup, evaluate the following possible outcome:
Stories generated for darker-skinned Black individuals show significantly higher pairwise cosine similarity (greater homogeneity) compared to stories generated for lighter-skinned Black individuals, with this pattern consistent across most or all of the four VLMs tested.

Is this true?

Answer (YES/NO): YES